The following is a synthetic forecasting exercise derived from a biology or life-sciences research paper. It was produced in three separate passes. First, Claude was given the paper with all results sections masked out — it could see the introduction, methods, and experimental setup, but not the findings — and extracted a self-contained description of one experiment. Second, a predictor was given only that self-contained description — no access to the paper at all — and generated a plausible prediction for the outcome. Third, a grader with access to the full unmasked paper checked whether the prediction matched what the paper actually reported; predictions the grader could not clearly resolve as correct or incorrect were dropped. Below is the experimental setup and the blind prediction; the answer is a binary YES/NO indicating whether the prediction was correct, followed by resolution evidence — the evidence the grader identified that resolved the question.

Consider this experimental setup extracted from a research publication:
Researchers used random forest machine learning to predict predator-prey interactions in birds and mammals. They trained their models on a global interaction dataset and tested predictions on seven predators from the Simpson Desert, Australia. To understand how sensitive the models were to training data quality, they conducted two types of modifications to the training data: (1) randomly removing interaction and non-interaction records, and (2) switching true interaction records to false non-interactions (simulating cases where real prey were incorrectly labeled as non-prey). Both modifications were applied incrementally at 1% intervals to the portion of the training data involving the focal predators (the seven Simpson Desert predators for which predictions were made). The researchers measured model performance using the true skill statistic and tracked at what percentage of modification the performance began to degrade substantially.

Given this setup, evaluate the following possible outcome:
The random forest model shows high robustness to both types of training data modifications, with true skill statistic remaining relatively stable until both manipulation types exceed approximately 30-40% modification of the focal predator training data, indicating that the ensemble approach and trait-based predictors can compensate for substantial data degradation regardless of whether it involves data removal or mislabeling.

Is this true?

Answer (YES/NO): NO